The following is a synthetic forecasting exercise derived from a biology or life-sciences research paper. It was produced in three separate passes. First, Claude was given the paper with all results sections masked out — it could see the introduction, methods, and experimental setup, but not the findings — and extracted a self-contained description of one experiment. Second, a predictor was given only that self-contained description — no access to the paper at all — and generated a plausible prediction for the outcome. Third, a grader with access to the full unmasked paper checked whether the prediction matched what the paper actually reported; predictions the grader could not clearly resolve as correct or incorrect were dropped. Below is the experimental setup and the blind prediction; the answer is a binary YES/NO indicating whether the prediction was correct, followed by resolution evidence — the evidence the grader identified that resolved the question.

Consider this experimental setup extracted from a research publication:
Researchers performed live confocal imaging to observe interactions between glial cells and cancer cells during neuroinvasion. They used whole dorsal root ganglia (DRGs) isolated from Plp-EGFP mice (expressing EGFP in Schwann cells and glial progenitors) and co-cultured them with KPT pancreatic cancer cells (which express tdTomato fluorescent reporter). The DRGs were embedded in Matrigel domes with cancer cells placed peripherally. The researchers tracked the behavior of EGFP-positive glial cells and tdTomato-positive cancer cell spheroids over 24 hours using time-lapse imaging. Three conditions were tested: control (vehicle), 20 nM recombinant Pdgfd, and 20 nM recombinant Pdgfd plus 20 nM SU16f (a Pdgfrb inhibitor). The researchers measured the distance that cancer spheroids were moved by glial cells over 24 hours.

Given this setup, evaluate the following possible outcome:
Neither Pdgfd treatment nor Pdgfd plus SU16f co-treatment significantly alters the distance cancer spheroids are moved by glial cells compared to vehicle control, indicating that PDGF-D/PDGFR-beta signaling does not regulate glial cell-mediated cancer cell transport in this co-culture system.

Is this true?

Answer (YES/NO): NO